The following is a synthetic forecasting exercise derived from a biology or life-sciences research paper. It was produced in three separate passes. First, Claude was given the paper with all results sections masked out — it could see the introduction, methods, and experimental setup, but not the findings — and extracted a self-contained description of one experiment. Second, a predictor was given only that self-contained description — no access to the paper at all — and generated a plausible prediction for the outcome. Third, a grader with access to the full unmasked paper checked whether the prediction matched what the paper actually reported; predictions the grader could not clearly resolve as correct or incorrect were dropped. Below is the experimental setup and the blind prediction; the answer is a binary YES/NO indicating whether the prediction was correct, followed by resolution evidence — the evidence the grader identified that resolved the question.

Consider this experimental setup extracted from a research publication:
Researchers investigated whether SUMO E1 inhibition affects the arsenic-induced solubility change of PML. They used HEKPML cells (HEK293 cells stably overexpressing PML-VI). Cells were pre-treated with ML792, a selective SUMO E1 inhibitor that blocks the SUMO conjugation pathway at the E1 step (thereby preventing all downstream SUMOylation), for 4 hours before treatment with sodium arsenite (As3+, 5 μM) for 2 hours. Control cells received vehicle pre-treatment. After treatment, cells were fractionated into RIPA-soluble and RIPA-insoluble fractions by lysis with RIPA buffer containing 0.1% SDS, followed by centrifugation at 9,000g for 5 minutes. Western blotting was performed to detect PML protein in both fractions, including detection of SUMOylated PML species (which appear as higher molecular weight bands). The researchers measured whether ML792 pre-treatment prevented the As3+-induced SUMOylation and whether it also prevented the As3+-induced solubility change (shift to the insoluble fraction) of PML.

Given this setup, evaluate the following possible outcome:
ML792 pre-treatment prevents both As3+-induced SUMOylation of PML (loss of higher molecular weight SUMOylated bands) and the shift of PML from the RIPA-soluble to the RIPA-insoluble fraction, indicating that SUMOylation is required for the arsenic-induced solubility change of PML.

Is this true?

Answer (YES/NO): NO